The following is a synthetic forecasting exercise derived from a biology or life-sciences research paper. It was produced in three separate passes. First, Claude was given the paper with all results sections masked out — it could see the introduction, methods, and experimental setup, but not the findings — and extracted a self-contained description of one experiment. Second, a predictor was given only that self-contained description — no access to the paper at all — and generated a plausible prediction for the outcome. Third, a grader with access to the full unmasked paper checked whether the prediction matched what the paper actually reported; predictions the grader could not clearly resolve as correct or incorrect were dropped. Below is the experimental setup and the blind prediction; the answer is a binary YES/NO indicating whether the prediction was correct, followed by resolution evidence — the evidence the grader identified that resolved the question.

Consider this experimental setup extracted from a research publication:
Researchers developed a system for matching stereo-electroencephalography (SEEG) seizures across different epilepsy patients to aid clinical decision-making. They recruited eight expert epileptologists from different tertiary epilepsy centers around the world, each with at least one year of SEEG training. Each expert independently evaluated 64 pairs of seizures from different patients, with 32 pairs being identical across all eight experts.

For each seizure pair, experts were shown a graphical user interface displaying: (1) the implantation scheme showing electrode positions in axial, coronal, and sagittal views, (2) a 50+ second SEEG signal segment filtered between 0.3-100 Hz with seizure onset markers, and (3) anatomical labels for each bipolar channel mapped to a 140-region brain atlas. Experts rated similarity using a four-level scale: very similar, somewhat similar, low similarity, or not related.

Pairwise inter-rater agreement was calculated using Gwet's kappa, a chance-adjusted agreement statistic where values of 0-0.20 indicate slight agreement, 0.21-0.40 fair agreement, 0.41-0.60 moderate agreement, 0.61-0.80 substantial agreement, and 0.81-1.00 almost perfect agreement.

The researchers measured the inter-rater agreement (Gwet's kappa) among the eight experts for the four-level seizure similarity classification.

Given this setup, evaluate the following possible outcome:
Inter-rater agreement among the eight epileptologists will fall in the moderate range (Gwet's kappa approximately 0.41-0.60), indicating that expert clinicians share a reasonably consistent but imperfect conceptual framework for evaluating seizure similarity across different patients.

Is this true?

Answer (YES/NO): YES